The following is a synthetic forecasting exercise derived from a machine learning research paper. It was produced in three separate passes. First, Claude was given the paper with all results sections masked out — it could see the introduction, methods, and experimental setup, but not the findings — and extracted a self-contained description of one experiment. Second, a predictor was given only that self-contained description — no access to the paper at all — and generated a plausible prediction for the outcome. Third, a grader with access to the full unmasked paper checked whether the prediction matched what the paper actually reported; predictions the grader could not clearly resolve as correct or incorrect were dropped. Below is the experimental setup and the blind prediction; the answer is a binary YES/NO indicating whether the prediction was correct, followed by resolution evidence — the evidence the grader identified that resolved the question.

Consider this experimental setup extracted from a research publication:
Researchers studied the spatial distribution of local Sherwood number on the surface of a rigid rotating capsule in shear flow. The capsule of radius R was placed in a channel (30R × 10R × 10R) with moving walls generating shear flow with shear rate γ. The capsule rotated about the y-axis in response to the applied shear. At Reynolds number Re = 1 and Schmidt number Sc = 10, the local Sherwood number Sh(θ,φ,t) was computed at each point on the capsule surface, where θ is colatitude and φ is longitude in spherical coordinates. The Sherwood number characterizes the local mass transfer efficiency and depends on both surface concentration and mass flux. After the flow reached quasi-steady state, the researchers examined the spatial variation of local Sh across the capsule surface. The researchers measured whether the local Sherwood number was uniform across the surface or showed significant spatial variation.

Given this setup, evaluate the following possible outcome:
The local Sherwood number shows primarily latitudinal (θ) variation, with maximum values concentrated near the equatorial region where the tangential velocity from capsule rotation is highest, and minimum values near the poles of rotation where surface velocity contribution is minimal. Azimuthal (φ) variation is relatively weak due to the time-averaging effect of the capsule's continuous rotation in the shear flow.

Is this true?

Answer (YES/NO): NO